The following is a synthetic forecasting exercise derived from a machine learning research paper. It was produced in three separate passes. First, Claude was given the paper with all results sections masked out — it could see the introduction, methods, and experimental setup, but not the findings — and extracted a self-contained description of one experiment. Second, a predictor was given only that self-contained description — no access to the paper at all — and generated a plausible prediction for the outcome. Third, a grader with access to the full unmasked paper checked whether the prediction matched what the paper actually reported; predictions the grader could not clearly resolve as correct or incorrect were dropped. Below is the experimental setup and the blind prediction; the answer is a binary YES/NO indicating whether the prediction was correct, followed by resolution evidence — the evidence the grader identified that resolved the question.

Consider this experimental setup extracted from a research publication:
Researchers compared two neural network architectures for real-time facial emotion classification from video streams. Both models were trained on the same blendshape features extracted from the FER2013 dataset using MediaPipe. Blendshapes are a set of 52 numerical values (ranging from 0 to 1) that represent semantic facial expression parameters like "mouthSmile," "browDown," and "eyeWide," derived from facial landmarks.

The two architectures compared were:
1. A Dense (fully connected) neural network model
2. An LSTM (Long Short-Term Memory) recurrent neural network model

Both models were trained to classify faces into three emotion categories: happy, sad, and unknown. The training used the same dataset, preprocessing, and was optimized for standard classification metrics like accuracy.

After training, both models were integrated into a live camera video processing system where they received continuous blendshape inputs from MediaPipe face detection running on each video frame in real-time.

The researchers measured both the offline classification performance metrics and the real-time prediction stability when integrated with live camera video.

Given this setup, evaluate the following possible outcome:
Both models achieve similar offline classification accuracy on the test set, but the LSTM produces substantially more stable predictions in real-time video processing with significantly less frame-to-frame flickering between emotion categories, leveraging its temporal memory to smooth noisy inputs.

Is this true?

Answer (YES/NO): YES